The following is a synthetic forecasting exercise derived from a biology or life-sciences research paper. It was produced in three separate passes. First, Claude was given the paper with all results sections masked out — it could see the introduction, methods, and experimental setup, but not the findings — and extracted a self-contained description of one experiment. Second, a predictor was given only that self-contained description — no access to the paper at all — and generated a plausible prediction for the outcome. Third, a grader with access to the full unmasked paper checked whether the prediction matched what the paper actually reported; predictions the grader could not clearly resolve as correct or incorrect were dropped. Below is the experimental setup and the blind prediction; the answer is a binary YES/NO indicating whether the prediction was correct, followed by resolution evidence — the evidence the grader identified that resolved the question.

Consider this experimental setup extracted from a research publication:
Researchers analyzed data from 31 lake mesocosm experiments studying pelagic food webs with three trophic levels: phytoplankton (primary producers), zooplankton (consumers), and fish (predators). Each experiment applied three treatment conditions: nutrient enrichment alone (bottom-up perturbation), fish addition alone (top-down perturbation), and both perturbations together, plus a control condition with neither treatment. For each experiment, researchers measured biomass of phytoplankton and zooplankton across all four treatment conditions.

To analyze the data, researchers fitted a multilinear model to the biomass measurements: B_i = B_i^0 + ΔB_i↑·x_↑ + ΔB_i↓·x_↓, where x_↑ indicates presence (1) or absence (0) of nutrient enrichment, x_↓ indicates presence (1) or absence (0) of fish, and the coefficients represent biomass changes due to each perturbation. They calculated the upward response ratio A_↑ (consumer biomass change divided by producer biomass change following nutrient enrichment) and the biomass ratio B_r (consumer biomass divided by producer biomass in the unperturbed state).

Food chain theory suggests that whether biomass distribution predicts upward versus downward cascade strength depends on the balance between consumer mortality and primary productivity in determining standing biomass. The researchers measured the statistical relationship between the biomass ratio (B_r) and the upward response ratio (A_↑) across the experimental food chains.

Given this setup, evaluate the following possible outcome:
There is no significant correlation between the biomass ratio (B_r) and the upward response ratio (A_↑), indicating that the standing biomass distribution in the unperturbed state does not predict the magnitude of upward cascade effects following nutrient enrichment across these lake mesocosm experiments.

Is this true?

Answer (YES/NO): NO